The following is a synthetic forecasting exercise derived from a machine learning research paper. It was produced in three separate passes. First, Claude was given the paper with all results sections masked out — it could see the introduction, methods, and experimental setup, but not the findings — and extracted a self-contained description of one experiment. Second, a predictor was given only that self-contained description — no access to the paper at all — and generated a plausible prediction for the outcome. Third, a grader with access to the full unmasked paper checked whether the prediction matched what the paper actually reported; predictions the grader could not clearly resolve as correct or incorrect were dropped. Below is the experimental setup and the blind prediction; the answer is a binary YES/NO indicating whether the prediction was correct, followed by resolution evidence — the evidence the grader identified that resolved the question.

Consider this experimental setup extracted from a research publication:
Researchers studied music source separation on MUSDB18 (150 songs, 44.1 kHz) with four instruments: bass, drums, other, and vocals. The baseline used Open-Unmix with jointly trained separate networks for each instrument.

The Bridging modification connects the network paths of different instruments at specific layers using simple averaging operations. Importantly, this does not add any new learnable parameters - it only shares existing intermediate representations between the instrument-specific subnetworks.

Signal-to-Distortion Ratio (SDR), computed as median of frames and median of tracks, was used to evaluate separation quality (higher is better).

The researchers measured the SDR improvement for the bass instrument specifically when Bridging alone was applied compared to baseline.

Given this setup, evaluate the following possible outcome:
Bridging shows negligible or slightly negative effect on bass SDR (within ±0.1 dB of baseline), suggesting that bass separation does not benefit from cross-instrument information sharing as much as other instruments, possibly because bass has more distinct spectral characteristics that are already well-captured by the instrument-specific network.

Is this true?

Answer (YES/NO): NO